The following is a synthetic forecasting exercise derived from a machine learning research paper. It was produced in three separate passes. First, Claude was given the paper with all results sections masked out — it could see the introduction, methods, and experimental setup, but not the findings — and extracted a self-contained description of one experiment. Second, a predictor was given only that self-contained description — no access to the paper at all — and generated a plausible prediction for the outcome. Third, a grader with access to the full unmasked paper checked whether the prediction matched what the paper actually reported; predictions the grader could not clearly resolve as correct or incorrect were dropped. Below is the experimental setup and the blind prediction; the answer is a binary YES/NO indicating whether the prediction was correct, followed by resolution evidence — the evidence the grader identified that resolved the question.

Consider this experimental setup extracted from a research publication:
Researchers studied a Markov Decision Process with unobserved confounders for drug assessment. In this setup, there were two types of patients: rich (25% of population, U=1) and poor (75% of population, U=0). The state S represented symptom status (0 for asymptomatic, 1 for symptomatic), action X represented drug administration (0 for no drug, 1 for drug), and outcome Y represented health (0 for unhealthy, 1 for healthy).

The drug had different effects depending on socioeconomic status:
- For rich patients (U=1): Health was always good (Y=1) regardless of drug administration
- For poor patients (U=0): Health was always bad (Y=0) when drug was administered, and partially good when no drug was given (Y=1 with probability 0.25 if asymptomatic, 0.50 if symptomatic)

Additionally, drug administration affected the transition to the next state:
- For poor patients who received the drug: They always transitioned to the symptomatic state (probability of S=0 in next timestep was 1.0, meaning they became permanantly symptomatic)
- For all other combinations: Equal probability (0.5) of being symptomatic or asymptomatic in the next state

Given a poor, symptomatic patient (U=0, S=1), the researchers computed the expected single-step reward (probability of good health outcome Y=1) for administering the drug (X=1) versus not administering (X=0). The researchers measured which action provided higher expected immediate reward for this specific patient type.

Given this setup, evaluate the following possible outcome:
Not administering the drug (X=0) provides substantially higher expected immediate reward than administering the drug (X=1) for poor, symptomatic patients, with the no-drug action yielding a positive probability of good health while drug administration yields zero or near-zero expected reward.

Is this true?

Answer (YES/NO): YES